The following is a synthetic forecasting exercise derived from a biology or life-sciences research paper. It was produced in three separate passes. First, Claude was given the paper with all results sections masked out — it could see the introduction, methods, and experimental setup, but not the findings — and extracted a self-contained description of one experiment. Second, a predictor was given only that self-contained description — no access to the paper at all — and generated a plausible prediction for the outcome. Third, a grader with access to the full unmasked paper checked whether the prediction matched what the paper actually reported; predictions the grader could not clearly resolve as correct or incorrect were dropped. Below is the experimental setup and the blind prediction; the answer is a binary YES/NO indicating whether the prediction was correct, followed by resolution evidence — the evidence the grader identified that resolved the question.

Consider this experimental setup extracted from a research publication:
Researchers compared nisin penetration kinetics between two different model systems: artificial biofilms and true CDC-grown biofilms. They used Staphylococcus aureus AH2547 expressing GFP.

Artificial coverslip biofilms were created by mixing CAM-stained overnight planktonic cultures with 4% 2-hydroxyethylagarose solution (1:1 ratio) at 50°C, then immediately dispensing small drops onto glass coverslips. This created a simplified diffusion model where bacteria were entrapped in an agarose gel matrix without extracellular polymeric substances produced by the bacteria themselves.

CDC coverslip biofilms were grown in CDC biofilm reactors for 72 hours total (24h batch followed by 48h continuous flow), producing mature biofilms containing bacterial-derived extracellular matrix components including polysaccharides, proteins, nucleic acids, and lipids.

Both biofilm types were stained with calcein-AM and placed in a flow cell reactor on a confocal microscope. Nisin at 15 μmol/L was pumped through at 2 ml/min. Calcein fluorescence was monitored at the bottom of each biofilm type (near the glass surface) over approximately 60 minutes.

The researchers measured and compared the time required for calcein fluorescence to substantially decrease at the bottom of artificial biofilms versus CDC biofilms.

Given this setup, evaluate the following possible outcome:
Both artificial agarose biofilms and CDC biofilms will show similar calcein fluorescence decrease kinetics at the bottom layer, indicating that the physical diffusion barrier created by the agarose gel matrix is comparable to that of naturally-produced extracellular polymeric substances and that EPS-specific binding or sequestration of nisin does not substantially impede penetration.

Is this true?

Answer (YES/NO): NO